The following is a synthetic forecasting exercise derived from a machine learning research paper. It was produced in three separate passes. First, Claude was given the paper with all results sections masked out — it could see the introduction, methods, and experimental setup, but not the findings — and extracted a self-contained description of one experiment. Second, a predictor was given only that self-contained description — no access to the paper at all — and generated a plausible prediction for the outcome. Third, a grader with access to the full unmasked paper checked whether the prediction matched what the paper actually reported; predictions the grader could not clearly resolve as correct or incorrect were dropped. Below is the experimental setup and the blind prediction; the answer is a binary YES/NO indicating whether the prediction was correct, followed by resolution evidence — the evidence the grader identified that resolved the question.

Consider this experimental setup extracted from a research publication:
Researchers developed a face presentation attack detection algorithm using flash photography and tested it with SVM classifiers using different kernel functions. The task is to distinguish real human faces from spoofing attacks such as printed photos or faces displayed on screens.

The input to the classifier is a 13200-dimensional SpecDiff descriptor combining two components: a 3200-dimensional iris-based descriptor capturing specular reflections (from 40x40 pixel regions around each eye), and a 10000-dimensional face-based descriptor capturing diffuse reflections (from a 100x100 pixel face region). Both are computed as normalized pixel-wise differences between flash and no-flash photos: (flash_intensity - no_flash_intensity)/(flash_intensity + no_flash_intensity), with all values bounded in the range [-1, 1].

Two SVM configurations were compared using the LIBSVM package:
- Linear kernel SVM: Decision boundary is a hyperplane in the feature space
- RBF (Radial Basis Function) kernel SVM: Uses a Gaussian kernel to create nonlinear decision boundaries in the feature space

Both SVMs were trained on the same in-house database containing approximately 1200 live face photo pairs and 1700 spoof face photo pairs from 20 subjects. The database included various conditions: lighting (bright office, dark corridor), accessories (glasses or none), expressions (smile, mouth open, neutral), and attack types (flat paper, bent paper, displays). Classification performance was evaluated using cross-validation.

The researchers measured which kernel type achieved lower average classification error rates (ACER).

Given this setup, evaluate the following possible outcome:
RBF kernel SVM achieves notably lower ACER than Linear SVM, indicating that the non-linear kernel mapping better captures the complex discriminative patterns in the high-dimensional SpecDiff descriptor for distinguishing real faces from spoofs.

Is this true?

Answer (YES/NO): YES